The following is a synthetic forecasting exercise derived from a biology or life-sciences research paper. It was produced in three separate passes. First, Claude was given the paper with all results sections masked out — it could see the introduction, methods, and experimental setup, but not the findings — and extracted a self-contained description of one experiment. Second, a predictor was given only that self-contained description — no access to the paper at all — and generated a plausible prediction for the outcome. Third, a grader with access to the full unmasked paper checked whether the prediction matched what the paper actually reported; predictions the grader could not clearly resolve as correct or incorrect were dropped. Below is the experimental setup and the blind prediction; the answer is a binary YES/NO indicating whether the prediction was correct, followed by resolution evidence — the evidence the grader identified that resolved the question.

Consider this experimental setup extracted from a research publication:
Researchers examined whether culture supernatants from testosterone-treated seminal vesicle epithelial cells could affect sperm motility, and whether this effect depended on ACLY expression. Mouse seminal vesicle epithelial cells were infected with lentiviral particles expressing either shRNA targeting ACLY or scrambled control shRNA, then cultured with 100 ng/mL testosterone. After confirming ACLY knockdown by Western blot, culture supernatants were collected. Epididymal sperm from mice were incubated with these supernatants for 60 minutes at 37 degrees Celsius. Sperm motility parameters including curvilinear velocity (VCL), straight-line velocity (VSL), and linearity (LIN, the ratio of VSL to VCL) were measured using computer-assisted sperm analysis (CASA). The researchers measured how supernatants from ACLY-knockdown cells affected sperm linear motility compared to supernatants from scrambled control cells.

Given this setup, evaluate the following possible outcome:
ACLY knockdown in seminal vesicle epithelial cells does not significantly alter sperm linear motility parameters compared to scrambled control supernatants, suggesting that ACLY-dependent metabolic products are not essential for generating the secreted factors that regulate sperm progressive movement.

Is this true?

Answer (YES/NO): NO